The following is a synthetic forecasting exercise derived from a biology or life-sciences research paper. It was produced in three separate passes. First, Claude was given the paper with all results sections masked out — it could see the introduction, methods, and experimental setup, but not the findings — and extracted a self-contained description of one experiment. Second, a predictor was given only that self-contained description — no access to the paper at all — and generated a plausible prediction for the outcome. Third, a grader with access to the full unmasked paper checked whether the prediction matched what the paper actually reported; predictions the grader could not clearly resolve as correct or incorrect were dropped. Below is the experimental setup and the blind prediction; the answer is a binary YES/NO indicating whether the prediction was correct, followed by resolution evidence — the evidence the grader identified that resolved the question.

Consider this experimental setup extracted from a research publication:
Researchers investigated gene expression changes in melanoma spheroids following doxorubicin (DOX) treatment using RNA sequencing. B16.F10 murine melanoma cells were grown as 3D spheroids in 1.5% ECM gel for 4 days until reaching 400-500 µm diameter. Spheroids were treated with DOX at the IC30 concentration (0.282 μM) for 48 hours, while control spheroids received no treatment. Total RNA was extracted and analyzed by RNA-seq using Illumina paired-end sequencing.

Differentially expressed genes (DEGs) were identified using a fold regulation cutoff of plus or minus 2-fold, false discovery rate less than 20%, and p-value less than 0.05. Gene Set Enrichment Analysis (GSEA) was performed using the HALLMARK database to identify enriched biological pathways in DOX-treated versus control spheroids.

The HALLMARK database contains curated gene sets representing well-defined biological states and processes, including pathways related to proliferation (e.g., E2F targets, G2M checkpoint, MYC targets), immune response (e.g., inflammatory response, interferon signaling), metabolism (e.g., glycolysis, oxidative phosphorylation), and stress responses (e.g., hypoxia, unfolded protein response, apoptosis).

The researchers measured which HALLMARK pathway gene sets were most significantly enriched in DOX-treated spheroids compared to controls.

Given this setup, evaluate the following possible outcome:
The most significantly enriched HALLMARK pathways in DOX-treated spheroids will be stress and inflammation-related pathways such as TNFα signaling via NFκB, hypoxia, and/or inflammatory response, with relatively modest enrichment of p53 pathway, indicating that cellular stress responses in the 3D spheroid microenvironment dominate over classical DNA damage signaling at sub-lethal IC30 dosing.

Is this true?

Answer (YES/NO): NO